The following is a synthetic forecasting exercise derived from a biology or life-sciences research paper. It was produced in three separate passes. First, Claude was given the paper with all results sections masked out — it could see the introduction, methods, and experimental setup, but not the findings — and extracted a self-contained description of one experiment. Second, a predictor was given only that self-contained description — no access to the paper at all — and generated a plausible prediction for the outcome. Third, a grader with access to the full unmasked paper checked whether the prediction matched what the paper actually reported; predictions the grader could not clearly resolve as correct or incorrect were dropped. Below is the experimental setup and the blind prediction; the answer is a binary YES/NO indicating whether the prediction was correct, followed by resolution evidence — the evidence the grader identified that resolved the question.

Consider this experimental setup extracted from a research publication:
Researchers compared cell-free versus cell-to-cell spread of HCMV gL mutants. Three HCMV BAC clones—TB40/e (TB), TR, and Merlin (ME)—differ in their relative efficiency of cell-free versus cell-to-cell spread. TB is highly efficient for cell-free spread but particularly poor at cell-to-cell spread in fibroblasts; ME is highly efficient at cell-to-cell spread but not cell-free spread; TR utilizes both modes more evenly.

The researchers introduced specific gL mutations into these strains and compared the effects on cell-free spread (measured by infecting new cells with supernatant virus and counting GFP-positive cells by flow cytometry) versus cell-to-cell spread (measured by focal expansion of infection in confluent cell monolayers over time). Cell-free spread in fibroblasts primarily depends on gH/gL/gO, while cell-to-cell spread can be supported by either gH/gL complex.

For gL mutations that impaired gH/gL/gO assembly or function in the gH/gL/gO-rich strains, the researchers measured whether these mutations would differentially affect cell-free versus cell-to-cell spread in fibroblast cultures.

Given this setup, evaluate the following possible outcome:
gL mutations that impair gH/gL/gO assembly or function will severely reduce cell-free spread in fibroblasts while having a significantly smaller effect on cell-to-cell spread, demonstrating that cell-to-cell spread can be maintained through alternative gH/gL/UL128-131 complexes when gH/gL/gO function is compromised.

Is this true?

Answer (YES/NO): YES